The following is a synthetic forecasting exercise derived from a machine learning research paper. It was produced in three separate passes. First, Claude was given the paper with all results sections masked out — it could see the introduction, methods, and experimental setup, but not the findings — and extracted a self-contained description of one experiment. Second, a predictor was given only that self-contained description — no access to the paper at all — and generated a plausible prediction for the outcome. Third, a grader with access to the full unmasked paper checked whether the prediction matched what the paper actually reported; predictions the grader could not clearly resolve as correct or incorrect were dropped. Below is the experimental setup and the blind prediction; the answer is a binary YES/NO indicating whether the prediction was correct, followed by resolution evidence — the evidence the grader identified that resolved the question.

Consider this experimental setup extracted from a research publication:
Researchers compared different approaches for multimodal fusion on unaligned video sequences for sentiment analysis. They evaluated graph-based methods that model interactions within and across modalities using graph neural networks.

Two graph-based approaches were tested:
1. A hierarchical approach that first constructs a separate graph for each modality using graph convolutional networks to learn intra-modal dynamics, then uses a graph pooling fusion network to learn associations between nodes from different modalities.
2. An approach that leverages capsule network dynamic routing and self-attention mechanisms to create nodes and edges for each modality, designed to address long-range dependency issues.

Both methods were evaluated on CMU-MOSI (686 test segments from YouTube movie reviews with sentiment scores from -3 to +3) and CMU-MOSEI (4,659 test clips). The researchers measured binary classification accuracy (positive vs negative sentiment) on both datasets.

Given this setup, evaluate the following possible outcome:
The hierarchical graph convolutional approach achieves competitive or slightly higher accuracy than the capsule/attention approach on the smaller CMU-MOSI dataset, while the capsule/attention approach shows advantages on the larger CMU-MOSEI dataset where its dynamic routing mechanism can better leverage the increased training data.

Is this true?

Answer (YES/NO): NO